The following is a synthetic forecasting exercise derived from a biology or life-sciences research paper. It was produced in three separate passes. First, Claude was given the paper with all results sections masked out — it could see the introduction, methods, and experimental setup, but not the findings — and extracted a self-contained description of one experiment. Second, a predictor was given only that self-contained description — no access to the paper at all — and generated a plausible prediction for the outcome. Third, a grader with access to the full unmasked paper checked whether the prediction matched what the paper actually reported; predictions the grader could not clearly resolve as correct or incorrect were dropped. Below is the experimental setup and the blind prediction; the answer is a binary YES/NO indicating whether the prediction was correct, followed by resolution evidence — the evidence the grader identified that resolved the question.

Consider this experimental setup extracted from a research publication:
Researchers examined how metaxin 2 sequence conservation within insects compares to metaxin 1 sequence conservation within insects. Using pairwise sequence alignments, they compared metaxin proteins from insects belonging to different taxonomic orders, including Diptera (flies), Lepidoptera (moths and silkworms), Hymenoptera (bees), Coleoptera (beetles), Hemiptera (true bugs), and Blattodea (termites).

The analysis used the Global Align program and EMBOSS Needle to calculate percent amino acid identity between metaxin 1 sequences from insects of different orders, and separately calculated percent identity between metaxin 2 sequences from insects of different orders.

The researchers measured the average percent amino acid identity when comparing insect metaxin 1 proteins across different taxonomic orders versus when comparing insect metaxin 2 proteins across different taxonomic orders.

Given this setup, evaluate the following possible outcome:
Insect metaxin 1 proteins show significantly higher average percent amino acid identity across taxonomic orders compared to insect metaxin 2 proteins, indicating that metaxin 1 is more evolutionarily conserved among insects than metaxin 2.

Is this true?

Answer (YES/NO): NO